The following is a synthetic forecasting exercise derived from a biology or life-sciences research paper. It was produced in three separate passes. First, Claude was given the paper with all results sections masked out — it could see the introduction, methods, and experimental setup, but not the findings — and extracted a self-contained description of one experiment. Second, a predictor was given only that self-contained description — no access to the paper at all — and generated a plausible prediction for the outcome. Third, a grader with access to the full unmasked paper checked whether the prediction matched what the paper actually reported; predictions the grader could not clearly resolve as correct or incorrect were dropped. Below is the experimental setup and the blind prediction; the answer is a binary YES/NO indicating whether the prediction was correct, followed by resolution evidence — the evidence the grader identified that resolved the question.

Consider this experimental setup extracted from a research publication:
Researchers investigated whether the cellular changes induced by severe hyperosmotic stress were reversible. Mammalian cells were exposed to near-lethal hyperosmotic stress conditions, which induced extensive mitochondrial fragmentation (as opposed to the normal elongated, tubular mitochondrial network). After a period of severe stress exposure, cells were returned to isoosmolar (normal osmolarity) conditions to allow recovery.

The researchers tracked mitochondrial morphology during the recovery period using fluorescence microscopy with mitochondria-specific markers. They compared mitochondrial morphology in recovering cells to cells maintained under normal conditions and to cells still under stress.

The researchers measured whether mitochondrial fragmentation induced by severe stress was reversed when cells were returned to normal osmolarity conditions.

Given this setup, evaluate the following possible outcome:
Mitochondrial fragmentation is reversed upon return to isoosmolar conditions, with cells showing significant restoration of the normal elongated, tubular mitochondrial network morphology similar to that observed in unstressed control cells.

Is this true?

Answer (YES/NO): YES